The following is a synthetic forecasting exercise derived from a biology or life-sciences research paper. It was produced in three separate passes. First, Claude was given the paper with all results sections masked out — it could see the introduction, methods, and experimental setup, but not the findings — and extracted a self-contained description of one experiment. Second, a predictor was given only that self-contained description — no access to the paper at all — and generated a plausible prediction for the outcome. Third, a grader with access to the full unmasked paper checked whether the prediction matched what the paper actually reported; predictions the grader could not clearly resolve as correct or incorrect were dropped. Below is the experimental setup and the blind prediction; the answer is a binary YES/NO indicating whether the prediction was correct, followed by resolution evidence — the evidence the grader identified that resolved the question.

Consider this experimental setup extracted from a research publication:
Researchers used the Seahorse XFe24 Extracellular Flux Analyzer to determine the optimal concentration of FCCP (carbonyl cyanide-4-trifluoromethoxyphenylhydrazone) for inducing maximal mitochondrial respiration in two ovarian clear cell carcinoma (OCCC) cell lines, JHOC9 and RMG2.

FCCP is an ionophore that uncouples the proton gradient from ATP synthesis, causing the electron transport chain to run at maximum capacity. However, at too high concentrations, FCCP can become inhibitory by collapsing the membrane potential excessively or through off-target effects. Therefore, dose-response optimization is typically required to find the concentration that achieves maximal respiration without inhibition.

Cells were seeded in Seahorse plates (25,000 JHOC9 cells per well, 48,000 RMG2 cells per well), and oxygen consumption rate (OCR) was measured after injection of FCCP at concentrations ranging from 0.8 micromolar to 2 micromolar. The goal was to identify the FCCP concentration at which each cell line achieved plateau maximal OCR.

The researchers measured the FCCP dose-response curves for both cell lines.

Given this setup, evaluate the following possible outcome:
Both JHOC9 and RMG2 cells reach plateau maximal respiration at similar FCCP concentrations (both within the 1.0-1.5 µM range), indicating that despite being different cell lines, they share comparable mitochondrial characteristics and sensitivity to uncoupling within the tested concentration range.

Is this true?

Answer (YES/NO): NO